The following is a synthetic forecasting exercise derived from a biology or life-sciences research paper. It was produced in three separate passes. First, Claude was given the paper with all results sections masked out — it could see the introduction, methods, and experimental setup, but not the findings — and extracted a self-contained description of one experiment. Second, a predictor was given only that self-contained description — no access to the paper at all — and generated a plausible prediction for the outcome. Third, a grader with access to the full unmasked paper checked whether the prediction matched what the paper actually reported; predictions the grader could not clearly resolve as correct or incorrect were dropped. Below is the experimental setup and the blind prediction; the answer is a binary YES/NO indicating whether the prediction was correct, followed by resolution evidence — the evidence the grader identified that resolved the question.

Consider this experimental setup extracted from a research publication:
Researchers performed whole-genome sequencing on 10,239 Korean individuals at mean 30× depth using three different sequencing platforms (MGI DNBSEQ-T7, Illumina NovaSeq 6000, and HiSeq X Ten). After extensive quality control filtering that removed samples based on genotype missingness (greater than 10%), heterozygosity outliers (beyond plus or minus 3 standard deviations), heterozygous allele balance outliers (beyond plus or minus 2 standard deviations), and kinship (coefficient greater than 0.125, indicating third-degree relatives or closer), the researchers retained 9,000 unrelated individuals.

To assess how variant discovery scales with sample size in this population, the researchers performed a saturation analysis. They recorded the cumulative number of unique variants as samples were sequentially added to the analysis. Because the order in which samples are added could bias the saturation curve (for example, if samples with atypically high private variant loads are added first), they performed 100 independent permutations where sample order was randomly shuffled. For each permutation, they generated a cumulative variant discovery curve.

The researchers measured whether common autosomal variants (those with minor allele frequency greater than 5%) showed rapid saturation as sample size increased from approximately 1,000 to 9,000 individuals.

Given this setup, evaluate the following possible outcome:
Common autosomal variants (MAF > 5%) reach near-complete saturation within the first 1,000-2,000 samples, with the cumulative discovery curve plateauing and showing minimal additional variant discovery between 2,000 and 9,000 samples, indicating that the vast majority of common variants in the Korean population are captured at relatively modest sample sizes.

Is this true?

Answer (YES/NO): NO